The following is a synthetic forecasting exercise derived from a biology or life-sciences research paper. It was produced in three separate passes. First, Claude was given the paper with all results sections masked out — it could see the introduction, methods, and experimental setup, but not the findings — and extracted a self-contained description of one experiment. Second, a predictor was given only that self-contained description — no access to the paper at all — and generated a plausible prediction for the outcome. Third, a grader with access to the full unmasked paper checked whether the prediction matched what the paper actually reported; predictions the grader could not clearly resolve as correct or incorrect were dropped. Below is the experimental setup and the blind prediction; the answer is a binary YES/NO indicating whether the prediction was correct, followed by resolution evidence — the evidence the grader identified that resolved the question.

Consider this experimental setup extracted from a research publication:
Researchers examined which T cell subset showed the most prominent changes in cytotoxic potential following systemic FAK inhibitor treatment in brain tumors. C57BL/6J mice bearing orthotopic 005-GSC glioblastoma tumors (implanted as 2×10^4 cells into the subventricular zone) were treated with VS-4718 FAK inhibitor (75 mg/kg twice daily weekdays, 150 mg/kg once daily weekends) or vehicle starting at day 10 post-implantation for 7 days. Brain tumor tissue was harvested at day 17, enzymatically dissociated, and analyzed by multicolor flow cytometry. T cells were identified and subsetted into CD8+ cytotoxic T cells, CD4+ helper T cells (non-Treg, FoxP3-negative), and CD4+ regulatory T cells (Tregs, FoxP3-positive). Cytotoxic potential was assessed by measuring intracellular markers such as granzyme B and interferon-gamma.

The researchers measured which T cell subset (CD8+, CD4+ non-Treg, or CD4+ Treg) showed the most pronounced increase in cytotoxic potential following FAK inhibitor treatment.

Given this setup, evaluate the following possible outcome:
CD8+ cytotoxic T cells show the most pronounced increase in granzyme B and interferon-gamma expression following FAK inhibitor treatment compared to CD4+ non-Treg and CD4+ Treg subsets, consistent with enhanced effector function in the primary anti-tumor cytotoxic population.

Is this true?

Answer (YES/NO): NO